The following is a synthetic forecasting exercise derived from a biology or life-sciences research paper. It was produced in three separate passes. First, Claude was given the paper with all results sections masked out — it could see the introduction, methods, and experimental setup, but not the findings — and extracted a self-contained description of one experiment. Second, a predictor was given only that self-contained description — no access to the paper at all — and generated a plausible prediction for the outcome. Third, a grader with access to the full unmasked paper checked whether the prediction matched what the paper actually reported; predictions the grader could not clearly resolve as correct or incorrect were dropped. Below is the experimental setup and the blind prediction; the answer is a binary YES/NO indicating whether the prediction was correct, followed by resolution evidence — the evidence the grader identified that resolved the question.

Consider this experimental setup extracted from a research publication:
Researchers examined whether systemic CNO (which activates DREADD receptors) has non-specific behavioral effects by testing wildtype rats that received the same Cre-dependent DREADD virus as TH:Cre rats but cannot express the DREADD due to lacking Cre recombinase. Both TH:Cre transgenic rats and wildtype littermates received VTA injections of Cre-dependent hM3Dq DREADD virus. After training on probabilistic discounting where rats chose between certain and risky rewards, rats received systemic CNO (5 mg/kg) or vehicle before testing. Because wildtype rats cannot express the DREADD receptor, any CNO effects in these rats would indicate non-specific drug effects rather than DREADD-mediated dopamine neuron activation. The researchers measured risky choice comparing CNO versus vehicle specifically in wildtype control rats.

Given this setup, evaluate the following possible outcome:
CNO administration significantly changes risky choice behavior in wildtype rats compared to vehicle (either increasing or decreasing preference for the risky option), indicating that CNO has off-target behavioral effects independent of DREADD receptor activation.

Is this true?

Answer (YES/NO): YES